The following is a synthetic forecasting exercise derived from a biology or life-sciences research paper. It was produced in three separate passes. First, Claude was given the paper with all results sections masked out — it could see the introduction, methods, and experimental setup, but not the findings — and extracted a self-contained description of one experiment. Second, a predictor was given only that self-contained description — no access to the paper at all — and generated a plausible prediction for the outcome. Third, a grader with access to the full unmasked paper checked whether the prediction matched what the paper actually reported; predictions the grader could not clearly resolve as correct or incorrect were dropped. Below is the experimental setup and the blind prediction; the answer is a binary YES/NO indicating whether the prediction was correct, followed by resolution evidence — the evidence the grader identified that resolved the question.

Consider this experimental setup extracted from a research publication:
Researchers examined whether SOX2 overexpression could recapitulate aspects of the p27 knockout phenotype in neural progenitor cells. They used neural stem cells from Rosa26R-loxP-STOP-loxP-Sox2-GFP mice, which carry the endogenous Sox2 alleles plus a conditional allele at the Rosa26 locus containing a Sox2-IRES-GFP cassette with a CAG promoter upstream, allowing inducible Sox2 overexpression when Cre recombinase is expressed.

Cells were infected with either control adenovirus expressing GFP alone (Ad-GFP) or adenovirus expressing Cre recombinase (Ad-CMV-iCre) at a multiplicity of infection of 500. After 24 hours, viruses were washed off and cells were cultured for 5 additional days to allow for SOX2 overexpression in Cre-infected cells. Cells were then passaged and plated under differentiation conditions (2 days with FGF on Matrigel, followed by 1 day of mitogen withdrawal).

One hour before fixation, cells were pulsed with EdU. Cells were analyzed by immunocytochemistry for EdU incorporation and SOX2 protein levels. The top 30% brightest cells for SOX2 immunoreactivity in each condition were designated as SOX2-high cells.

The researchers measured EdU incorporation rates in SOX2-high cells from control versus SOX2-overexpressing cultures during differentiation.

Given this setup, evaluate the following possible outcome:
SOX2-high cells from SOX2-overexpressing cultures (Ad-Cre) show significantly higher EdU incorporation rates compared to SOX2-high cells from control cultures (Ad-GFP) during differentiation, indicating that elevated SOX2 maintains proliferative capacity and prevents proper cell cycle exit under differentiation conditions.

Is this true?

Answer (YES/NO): NO